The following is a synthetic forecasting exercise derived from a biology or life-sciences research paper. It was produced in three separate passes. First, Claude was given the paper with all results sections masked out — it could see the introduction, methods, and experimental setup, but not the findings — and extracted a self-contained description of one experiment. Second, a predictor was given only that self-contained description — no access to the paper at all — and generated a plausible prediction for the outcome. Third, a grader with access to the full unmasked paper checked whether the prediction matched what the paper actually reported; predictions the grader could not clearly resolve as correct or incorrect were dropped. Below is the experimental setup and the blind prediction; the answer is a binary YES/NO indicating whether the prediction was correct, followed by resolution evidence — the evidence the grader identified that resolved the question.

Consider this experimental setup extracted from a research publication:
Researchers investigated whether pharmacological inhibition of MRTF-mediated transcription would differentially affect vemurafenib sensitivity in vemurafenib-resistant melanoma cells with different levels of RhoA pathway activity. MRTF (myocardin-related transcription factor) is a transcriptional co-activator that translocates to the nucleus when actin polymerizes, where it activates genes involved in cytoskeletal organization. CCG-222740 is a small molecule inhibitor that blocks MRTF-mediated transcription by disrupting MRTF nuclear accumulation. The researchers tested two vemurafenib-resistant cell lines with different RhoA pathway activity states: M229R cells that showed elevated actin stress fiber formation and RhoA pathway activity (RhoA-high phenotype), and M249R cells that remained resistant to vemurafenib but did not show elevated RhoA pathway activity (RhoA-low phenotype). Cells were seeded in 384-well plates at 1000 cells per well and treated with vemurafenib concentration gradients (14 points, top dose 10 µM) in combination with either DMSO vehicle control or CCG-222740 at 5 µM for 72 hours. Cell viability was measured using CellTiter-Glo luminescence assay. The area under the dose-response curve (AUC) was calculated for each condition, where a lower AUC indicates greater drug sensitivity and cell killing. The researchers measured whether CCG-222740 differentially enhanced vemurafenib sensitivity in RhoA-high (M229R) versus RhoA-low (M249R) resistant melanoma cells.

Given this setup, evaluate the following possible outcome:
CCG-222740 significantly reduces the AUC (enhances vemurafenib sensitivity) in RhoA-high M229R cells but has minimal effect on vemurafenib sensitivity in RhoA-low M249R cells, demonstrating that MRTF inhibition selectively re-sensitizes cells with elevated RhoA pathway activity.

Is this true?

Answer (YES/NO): NO